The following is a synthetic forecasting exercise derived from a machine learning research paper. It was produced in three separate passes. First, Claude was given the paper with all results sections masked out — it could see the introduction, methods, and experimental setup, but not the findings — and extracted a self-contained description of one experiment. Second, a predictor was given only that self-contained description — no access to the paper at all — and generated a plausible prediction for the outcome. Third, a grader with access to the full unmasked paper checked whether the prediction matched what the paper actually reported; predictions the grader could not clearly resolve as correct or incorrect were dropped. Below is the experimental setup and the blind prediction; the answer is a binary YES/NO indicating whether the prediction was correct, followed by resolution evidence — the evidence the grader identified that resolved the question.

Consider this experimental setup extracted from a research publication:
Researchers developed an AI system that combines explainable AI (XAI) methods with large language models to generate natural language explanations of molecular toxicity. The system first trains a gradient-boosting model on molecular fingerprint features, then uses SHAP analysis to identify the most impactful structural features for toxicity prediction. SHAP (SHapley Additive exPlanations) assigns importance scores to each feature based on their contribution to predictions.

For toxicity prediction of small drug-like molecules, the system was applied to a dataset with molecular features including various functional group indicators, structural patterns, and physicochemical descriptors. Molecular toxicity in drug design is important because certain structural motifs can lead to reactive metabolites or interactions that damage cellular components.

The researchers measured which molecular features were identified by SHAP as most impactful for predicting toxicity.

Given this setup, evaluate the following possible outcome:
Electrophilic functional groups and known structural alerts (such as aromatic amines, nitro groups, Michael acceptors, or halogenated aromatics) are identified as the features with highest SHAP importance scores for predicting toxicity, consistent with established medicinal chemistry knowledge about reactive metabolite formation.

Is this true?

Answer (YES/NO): NO